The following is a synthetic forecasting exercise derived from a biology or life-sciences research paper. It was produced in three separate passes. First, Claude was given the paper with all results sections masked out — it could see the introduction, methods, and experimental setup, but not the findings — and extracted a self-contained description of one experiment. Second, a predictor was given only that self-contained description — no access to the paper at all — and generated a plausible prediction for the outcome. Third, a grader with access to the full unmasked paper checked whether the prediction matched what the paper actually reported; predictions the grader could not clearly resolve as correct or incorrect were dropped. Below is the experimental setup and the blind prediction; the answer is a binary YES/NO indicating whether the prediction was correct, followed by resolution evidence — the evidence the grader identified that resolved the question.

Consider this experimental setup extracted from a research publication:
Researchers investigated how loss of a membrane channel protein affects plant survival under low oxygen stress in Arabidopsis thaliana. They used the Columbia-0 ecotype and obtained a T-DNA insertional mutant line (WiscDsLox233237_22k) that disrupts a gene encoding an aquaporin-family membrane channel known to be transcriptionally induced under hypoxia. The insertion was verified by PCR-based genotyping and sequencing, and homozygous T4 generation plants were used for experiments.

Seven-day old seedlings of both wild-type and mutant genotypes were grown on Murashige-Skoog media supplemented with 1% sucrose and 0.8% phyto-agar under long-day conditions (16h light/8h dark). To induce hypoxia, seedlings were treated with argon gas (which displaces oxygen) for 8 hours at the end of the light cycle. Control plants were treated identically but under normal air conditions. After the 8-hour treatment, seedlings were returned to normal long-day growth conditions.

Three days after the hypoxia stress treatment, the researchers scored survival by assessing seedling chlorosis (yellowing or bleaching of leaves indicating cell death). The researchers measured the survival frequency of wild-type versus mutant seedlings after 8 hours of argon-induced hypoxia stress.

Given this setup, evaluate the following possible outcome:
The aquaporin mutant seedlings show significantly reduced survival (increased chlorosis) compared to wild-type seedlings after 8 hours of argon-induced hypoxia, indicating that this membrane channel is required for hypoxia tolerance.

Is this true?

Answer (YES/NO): YES